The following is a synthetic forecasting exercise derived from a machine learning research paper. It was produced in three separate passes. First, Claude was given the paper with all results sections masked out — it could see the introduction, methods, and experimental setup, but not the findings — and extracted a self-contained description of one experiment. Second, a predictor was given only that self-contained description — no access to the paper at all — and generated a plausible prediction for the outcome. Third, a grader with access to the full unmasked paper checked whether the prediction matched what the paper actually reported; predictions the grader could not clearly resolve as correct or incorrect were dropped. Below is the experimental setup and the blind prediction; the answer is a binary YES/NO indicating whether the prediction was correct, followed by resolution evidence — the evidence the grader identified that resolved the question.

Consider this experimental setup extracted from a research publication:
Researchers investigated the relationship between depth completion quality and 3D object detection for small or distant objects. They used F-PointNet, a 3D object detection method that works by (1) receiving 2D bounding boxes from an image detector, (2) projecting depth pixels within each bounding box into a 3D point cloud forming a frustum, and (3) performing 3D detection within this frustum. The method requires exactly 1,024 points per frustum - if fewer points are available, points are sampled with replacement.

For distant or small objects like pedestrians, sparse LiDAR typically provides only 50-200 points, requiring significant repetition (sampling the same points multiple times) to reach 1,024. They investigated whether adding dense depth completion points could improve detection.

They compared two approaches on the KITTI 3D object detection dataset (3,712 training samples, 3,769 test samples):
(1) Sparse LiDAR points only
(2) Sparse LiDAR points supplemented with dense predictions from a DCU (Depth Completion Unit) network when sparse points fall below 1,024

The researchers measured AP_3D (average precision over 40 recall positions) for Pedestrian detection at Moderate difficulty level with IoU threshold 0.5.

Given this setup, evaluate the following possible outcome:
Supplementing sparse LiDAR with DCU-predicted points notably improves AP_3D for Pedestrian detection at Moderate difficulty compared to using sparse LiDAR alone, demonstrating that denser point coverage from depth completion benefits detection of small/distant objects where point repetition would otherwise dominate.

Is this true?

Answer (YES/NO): NO